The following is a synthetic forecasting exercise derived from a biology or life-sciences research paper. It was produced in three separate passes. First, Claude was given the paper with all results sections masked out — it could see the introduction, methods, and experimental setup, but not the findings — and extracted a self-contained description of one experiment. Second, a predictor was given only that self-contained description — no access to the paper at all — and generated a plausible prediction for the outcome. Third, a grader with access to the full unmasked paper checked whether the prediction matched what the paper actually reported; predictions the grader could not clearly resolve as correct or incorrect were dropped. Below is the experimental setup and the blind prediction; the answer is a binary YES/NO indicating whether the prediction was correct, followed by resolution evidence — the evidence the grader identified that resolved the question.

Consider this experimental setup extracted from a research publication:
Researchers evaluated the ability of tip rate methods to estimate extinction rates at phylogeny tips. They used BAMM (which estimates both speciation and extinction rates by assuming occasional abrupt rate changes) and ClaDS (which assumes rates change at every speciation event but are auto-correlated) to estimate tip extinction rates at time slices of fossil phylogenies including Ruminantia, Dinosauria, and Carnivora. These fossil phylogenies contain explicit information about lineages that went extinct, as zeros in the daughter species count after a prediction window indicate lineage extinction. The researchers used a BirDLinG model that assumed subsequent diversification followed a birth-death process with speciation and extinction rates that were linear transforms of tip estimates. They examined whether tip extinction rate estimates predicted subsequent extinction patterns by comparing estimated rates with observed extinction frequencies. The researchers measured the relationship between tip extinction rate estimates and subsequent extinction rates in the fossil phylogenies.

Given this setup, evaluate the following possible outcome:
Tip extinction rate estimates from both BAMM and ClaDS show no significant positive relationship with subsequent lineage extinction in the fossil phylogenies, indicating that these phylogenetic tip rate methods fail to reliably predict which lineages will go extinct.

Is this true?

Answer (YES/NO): YES